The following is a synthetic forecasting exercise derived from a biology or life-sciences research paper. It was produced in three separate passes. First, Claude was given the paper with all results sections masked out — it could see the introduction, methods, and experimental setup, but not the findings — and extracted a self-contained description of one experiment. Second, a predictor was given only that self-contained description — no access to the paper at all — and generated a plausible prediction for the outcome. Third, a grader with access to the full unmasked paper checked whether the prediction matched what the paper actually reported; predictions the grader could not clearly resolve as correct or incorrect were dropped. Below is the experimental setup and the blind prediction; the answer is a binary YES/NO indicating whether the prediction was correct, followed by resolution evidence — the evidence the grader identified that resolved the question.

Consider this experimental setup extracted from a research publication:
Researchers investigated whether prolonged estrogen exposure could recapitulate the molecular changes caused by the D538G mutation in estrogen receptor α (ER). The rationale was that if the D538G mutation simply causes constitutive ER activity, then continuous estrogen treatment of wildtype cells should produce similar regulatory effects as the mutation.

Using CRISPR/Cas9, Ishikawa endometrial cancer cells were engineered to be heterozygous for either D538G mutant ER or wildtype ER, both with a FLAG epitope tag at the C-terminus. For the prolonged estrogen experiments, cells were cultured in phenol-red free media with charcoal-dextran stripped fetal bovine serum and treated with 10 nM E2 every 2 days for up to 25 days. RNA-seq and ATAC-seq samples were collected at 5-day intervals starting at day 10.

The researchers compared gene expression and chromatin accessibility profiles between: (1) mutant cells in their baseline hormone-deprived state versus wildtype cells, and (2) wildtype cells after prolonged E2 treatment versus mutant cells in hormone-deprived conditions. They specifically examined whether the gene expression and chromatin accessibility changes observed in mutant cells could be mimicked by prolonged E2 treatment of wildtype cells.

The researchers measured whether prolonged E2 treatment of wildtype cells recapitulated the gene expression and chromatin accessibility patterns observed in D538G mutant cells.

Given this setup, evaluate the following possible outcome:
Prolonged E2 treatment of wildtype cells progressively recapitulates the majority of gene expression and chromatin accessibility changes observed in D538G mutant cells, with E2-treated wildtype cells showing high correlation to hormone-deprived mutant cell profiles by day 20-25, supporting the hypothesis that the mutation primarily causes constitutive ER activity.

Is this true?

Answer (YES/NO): NO